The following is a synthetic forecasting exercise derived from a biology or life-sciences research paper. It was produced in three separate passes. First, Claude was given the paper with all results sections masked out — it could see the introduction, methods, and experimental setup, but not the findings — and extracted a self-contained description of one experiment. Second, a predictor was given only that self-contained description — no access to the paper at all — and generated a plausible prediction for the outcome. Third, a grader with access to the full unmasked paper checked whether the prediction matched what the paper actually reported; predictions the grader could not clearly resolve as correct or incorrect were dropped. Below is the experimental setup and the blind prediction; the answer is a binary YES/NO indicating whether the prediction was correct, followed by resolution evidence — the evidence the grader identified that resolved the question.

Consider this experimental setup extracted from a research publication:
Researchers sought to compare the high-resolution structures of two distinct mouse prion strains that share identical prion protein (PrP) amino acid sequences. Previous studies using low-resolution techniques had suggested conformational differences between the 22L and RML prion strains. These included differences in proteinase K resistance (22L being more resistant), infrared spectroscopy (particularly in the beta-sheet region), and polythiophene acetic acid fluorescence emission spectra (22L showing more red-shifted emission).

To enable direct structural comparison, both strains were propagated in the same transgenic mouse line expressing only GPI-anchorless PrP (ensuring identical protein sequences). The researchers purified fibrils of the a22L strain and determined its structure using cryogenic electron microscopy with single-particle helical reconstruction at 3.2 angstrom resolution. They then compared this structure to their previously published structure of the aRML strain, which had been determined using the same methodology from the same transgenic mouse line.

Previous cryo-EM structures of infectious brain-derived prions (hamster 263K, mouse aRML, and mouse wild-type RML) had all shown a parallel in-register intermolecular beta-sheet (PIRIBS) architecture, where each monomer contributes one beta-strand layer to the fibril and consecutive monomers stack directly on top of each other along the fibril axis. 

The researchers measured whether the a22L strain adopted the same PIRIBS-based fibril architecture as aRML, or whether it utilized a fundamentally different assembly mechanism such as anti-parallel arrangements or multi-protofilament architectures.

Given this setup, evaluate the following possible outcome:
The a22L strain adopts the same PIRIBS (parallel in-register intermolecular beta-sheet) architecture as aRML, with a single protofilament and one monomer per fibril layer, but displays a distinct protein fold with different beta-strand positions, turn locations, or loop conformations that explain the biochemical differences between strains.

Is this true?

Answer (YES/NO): YES